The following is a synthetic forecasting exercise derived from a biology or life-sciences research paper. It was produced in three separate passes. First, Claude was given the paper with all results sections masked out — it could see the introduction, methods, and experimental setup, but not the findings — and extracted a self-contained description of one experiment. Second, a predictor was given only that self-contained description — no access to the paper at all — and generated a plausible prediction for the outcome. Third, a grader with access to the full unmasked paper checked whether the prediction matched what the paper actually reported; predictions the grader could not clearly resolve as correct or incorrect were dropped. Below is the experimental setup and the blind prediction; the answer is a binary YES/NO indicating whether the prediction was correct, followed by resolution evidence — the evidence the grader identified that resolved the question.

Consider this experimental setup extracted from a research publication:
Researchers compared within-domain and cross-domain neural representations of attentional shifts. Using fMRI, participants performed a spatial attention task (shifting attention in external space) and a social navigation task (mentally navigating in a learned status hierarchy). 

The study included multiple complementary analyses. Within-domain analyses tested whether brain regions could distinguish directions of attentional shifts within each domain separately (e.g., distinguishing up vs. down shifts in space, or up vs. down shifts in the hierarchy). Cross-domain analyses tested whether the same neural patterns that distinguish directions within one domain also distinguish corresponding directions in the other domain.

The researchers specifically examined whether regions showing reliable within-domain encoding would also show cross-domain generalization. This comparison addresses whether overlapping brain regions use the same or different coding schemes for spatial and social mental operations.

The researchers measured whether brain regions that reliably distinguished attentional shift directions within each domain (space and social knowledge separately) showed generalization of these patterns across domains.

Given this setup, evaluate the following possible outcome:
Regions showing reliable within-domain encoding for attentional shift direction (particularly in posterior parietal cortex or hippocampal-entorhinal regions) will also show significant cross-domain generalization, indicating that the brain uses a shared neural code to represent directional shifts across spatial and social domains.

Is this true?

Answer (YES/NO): NO